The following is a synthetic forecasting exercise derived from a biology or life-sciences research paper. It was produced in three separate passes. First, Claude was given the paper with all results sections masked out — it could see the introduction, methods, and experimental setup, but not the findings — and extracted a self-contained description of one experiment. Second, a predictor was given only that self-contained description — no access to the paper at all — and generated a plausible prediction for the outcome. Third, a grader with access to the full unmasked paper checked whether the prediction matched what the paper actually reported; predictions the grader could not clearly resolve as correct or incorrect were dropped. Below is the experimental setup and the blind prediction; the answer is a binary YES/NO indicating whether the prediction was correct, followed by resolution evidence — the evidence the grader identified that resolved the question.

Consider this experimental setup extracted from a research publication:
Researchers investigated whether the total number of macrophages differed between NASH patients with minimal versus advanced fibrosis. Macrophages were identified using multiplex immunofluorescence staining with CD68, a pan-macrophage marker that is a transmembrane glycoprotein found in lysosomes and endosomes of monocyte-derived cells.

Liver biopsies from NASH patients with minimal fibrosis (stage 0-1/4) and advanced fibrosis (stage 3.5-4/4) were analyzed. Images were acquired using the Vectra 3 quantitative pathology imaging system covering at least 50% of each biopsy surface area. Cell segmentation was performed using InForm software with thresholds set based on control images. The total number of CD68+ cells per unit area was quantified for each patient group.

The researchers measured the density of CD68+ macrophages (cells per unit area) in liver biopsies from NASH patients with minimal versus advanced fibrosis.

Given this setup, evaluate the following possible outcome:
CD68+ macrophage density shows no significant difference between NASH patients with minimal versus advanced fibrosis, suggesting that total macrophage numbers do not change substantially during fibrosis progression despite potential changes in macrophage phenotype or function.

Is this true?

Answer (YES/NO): NO